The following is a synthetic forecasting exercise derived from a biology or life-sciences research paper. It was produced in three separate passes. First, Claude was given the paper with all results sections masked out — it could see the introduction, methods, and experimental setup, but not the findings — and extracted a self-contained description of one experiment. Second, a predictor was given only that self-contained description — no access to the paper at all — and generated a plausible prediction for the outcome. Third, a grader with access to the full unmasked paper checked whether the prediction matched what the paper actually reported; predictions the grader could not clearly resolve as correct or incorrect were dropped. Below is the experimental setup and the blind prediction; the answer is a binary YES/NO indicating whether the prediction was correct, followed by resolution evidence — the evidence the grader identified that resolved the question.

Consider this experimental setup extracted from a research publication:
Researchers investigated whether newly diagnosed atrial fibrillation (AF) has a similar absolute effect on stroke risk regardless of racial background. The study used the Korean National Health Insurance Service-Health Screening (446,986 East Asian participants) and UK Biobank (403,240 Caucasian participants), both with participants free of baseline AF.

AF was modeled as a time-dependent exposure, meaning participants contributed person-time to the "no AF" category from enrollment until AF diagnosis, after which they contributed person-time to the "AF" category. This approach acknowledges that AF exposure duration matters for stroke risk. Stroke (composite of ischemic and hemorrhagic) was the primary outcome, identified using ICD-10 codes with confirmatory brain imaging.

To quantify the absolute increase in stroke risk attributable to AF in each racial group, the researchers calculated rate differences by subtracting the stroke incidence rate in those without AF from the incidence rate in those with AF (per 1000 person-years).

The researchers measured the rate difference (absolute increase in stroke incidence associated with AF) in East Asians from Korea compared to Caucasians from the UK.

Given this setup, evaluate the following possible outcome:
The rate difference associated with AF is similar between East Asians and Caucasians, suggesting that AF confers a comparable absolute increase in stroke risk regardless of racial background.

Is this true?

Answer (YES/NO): NO